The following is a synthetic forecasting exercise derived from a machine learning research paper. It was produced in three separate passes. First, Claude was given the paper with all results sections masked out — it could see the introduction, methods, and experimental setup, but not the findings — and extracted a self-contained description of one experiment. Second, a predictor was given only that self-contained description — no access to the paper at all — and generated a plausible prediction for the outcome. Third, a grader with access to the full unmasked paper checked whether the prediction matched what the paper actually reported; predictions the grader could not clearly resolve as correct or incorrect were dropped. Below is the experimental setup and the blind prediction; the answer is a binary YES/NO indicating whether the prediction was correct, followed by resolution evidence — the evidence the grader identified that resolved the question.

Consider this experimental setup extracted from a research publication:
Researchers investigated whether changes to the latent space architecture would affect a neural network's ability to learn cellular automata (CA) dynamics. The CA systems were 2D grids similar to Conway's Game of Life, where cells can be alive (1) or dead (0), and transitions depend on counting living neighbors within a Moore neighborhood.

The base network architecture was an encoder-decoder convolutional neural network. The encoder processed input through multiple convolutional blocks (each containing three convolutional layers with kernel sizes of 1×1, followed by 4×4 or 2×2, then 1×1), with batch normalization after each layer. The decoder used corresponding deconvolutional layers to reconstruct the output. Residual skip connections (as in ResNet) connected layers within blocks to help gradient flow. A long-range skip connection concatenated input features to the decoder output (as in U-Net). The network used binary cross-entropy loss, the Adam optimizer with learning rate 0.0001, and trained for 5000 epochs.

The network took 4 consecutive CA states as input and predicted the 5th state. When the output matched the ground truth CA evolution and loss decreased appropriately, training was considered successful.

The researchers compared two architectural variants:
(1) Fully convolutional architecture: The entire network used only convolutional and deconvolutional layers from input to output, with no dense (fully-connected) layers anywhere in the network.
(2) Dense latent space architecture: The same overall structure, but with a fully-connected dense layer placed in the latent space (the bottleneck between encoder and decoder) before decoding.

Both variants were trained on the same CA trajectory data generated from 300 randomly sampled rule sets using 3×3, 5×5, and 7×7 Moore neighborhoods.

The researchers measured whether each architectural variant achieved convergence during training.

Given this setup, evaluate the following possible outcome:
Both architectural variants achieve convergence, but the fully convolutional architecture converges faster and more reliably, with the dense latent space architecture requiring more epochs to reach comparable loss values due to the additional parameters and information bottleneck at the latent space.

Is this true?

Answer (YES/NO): NO